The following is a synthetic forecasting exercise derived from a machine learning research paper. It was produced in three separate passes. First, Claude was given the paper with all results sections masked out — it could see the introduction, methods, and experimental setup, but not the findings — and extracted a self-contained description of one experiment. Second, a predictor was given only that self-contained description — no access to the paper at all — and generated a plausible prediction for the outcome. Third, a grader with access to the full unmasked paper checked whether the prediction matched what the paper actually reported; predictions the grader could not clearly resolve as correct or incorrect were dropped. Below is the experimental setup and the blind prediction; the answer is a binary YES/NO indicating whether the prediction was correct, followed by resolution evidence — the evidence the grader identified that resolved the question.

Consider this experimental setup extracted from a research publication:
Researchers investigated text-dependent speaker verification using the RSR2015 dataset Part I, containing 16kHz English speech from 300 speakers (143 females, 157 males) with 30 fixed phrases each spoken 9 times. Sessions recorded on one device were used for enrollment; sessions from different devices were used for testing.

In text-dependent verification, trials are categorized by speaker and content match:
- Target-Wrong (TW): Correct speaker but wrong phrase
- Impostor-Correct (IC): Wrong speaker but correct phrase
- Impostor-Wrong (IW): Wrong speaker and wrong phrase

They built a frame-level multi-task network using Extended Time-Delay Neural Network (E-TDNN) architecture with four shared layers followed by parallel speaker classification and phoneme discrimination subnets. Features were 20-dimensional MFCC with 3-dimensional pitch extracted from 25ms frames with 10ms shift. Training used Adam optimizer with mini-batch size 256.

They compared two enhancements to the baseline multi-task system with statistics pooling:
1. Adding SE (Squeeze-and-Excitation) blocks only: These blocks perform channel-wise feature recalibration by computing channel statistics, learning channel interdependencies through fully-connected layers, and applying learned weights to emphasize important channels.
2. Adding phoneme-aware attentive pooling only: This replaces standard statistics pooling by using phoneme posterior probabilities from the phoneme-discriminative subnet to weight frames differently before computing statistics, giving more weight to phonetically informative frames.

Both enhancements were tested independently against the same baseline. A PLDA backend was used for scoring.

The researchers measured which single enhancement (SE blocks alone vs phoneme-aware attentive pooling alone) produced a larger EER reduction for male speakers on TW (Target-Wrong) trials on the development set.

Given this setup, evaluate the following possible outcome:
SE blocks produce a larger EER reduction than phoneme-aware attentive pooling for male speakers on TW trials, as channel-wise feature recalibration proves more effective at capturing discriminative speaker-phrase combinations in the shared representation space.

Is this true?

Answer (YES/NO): YES